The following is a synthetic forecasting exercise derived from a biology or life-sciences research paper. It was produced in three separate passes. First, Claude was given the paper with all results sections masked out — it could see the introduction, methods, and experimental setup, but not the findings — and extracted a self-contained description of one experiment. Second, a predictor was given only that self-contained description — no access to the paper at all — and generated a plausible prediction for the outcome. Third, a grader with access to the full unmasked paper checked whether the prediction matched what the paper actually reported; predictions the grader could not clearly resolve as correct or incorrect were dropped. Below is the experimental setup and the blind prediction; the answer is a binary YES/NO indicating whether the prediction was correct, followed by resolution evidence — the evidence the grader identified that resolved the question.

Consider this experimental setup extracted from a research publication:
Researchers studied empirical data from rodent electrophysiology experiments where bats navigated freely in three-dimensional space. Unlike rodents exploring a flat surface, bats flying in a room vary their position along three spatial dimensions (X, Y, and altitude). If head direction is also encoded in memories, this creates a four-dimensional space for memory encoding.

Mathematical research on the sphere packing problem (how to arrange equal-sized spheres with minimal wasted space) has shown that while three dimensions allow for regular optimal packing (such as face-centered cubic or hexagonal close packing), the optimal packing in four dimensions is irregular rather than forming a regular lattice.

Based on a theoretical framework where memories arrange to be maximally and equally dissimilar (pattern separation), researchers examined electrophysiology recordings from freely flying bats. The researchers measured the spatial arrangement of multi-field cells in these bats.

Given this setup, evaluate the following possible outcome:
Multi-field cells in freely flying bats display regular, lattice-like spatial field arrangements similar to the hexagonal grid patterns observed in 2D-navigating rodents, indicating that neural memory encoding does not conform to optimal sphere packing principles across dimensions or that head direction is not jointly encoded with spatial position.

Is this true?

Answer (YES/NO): NO